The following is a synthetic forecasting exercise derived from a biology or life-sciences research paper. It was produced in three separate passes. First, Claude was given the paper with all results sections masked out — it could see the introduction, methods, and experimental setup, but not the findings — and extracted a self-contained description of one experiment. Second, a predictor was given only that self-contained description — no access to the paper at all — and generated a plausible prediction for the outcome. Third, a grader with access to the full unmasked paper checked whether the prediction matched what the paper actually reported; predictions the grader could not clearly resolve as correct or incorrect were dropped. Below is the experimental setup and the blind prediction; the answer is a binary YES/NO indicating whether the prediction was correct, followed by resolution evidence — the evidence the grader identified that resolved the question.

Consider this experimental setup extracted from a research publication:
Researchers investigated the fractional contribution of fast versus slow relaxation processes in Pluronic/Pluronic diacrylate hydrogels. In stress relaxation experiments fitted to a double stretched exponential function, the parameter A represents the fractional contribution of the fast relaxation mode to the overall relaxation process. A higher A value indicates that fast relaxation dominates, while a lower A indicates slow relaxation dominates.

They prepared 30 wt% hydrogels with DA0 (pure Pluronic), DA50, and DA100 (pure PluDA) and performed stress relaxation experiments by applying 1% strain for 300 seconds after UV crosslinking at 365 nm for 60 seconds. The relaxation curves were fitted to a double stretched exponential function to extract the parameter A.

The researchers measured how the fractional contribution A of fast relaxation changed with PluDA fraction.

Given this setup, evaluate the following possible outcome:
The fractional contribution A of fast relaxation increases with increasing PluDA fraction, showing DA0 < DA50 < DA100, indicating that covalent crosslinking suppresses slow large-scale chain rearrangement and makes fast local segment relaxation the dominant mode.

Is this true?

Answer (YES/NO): YES